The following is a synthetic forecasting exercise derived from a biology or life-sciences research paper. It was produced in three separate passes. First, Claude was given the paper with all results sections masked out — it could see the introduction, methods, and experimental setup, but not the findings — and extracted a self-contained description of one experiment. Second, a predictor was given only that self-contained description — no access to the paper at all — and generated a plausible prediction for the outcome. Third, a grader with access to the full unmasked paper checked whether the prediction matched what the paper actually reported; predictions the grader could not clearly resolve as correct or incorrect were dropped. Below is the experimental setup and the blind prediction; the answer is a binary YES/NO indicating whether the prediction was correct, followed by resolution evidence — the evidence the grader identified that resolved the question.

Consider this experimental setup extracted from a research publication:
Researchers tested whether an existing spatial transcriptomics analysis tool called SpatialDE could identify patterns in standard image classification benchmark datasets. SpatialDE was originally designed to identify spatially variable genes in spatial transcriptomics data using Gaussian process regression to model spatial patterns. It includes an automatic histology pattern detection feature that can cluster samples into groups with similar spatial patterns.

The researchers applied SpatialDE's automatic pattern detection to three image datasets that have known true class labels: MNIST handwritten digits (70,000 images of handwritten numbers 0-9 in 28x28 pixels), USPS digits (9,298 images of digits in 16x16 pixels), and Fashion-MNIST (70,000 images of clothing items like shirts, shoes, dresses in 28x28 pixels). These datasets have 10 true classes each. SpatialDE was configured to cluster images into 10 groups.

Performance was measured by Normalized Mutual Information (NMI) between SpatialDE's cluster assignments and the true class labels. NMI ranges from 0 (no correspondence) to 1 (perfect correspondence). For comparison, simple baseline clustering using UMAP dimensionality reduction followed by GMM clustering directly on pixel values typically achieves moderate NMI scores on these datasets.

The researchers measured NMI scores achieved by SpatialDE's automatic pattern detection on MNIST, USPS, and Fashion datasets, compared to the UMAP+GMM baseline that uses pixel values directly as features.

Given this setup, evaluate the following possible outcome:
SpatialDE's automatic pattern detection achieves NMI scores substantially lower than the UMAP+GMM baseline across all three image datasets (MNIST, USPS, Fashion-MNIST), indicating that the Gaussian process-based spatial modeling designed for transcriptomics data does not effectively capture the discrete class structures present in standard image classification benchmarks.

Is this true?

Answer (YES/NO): YES